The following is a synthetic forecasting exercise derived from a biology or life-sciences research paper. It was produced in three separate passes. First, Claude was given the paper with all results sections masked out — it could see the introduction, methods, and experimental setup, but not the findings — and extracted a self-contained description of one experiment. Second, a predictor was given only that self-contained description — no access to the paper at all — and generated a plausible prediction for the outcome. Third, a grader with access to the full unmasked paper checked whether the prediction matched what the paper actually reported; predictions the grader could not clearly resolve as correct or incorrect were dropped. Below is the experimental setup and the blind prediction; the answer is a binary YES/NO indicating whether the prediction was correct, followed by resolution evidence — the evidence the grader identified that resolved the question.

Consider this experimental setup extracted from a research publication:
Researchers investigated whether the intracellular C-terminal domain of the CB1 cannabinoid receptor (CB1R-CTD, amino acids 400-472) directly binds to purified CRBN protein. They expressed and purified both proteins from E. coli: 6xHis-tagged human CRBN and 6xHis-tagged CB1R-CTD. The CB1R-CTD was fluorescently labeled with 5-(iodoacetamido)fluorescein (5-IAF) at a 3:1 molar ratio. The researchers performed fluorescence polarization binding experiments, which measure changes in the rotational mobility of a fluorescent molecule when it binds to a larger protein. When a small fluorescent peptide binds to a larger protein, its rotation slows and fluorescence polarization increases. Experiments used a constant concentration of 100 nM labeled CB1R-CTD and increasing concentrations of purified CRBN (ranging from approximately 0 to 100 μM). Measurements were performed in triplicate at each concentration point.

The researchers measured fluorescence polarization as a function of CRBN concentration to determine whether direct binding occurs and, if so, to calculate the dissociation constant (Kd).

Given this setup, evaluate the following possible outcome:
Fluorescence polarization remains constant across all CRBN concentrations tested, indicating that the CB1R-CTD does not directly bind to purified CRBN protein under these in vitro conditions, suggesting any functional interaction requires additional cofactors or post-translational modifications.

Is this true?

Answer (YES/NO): NO